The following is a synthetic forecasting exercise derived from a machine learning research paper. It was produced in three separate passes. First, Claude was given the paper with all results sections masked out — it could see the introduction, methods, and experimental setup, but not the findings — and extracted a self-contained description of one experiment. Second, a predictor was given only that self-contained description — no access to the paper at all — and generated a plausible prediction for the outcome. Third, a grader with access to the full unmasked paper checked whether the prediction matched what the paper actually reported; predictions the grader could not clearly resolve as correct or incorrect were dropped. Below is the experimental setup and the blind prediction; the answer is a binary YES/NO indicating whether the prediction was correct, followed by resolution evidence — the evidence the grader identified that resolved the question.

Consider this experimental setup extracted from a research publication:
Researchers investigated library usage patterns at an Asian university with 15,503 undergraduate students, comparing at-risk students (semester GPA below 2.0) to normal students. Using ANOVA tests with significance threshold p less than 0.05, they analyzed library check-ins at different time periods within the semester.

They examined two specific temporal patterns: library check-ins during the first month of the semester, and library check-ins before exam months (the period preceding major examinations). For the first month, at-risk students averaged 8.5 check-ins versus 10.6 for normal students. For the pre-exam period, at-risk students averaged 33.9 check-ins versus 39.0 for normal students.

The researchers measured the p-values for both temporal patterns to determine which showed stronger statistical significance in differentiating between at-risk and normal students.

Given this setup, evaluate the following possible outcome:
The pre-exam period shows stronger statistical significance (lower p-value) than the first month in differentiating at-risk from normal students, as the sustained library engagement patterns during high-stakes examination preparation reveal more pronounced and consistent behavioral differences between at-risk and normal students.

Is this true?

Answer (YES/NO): NO